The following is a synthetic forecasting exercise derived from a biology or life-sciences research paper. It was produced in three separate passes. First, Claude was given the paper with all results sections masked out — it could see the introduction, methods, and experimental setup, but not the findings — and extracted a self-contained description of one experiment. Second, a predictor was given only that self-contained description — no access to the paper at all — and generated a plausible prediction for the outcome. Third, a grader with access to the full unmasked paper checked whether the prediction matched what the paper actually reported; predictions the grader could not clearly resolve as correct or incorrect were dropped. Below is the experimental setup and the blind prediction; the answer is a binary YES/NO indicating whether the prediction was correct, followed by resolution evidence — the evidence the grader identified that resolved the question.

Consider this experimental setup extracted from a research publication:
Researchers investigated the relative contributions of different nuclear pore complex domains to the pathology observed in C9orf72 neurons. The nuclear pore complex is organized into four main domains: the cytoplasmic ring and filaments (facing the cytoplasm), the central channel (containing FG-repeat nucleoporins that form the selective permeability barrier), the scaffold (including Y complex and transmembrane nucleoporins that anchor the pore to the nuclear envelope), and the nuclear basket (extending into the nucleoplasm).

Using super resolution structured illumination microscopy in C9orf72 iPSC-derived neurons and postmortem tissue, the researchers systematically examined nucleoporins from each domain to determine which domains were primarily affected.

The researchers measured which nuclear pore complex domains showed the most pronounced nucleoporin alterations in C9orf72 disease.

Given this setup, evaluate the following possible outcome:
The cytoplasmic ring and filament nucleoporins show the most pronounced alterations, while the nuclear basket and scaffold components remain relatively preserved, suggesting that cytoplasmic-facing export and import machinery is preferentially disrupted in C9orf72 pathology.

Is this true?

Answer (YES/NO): NO